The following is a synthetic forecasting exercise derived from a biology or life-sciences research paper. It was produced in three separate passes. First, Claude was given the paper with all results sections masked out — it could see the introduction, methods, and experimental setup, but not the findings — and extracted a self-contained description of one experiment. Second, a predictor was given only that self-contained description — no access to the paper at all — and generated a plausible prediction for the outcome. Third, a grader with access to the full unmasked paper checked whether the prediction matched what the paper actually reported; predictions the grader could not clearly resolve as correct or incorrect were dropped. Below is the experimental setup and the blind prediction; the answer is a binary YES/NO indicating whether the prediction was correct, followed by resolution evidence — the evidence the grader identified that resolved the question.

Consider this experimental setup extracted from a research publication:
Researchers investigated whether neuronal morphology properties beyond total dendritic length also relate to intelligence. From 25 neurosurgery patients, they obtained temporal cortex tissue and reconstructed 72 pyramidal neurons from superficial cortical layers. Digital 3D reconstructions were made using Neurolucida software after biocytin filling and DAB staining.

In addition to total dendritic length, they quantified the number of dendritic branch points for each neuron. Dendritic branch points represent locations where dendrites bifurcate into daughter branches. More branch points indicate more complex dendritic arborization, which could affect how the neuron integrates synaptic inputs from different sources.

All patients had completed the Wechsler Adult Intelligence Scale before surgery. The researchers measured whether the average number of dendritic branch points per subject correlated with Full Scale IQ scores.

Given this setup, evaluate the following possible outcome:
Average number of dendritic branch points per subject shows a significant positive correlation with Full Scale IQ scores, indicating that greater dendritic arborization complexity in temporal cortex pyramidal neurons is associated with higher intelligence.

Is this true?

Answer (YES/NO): YES